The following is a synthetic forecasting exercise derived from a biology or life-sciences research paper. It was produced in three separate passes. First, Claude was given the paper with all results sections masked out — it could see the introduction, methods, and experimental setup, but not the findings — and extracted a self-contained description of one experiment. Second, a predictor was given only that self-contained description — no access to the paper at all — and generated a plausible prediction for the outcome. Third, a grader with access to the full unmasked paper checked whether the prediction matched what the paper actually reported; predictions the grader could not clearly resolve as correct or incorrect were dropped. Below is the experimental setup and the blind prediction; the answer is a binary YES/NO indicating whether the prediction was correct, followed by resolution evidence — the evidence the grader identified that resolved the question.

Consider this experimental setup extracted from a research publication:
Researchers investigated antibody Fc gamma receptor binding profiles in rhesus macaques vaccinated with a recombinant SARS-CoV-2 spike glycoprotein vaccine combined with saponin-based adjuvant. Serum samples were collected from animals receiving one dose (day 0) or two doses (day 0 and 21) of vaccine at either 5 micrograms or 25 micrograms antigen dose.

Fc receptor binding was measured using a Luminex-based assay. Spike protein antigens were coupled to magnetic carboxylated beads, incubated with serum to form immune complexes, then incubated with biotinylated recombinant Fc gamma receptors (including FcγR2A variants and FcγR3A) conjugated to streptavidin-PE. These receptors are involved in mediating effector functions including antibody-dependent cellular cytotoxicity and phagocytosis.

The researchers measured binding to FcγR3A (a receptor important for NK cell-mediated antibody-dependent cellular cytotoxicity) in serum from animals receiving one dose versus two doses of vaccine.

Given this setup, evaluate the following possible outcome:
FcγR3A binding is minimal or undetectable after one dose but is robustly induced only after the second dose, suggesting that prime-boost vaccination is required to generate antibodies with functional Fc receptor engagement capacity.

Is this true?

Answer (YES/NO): NO